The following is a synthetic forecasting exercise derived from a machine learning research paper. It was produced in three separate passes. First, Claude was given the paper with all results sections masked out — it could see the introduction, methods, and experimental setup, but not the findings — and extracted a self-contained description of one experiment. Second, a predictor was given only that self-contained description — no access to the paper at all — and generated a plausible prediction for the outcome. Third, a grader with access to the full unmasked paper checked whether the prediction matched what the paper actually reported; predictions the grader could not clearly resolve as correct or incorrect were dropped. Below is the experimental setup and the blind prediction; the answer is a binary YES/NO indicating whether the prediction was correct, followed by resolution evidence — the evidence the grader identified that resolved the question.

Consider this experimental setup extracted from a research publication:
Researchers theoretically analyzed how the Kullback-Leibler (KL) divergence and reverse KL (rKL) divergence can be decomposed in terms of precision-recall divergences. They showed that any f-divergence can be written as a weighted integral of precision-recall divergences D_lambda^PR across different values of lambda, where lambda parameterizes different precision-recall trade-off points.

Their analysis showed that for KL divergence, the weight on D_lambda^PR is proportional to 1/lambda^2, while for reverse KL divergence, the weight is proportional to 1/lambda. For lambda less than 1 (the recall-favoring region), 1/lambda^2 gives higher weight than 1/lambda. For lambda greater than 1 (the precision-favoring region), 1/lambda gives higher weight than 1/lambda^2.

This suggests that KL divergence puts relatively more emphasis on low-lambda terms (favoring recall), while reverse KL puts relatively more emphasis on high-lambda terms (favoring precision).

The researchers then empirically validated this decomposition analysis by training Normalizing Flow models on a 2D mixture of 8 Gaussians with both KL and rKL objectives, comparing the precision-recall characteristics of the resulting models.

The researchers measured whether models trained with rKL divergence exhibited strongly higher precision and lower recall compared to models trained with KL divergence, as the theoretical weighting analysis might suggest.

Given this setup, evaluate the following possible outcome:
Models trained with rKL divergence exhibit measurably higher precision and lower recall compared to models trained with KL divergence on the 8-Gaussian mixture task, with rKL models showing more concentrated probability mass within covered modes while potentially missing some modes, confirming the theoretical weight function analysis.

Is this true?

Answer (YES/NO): NO